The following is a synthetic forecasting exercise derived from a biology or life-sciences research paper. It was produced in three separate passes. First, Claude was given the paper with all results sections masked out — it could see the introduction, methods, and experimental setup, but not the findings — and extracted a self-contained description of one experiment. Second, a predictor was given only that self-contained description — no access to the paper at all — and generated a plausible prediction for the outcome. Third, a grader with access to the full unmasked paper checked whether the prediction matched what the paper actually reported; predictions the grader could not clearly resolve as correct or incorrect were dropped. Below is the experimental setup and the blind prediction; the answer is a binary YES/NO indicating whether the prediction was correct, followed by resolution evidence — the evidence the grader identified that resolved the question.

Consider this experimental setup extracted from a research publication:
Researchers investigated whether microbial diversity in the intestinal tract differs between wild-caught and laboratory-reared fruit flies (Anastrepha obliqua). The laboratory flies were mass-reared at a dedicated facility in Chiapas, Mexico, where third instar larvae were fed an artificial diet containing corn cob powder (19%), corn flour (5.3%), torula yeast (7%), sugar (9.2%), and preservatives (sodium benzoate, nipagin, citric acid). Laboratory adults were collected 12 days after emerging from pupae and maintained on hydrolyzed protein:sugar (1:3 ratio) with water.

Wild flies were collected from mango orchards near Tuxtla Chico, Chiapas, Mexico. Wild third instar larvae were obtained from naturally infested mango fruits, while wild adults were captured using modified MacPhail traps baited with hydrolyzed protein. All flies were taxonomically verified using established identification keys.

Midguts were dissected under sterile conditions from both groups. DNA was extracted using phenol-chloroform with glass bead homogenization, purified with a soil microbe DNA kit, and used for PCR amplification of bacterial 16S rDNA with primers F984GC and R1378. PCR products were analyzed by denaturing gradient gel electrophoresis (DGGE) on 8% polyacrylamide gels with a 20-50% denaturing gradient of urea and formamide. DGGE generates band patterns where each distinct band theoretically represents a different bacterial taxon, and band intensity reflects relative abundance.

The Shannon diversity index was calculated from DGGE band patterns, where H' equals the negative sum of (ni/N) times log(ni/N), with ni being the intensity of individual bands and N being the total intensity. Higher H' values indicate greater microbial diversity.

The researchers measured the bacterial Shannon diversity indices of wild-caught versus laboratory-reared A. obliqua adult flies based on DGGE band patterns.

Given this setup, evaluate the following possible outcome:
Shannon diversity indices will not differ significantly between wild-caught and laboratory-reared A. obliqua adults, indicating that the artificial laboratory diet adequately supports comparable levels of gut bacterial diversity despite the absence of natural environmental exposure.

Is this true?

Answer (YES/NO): NO